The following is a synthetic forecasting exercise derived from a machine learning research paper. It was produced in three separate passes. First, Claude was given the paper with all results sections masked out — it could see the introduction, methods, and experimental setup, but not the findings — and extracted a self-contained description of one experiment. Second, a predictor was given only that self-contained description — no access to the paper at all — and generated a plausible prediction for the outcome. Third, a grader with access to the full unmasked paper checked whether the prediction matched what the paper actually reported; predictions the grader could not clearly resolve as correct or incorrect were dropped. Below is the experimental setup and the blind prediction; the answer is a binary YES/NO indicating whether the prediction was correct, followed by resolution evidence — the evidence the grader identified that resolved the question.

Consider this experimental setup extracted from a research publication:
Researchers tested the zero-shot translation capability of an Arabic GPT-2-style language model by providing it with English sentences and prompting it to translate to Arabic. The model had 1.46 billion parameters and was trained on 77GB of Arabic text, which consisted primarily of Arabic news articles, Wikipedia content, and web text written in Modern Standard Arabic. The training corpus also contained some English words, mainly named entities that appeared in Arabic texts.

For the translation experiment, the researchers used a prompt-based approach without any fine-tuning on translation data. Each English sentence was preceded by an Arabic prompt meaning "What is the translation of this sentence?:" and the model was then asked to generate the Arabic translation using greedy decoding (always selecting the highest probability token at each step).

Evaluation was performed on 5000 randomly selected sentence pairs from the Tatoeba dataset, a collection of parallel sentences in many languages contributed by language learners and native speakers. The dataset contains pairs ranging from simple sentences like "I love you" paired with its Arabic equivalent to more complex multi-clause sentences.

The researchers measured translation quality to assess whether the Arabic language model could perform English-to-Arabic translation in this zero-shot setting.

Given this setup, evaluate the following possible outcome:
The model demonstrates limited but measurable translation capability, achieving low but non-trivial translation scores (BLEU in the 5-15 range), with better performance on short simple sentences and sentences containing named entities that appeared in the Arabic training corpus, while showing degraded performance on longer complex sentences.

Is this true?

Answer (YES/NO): NO